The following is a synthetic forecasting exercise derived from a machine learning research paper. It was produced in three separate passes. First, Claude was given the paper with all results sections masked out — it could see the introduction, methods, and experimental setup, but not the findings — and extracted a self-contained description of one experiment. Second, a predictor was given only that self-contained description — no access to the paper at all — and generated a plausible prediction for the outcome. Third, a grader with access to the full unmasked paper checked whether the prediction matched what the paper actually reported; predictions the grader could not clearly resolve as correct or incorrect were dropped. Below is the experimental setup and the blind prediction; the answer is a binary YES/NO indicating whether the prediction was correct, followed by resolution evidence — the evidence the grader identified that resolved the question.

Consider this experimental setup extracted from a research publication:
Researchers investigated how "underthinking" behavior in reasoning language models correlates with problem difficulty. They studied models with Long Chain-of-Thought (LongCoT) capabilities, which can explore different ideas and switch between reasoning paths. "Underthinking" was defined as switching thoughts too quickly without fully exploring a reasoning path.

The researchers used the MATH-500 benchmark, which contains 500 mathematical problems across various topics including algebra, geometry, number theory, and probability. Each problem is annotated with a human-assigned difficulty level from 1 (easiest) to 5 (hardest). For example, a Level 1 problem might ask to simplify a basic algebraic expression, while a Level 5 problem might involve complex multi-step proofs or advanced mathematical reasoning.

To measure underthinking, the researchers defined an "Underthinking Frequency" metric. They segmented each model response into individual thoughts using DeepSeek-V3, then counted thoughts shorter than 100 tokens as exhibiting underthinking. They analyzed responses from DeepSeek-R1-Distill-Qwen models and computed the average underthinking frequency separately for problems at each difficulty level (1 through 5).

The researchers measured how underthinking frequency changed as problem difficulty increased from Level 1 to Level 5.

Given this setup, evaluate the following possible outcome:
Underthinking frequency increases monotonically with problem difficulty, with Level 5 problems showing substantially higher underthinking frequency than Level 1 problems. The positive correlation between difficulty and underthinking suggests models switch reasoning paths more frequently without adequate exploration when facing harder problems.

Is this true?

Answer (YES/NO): YES